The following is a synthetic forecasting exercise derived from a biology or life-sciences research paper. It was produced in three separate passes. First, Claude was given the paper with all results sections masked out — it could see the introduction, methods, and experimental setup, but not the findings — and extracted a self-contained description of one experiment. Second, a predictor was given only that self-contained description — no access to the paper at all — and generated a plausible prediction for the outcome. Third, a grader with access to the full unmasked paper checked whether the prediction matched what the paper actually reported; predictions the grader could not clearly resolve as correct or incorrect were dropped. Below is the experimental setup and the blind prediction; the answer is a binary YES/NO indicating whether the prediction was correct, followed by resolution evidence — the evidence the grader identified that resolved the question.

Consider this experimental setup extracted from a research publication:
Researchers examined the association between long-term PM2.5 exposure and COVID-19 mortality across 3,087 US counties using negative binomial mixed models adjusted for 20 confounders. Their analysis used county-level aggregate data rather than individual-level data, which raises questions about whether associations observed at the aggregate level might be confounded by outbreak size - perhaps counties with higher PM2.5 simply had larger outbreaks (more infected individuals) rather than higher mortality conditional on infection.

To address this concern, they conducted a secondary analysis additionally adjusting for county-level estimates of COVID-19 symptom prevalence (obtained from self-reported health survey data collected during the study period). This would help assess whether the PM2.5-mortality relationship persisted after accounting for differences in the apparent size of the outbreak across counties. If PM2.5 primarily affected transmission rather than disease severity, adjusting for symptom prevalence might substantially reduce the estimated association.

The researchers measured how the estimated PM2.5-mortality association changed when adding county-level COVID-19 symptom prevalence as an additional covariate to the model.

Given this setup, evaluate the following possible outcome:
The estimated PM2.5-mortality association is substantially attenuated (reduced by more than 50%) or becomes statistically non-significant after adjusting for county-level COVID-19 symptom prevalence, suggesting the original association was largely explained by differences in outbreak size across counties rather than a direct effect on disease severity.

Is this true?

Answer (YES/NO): NO